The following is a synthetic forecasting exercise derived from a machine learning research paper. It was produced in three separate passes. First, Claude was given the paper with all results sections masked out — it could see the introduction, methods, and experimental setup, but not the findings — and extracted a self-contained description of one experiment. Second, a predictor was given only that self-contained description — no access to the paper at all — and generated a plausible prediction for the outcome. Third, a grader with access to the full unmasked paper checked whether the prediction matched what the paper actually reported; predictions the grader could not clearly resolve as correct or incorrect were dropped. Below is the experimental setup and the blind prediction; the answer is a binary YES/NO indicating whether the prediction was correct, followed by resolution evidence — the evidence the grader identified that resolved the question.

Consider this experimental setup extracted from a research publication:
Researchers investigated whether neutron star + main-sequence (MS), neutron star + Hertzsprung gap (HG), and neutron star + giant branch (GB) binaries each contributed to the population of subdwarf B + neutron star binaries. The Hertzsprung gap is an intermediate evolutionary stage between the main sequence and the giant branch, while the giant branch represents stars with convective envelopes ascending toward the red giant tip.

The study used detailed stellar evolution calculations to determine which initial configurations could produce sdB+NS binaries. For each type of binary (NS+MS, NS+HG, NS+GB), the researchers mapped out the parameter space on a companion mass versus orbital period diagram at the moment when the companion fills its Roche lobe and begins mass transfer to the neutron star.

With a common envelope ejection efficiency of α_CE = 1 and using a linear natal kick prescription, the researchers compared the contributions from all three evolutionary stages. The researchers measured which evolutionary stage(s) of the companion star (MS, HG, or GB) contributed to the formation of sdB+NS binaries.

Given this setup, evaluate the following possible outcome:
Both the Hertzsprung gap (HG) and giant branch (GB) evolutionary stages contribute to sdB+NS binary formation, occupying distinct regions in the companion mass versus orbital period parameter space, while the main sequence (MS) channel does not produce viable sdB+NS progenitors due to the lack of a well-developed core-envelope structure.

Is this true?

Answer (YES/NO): NO